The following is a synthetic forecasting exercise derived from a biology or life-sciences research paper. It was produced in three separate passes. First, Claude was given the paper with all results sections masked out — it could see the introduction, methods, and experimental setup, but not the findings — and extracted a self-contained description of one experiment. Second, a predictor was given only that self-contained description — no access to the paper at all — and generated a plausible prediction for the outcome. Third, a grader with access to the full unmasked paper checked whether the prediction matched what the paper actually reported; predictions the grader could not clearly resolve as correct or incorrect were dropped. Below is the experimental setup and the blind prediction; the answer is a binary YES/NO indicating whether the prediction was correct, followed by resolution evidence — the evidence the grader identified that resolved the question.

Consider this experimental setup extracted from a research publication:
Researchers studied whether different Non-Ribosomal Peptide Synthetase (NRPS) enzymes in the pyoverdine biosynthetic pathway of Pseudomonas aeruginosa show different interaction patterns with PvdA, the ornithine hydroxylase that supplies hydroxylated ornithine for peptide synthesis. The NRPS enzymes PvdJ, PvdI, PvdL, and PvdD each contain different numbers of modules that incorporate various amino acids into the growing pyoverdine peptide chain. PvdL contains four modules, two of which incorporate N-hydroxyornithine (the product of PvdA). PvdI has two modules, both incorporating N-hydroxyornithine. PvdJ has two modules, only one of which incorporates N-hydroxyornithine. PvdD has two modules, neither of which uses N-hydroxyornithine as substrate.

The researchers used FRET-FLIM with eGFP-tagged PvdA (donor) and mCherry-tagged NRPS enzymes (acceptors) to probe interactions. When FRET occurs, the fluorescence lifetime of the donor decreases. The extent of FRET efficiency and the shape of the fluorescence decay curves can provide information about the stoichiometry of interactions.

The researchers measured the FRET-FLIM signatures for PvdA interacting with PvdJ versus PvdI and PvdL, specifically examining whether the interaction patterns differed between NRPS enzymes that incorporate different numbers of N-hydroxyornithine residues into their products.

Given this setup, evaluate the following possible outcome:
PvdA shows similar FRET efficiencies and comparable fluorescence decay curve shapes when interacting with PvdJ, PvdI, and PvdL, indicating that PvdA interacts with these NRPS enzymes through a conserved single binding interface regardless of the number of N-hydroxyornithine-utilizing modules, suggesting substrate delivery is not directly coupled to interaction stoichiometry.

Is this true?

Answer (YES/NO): NO